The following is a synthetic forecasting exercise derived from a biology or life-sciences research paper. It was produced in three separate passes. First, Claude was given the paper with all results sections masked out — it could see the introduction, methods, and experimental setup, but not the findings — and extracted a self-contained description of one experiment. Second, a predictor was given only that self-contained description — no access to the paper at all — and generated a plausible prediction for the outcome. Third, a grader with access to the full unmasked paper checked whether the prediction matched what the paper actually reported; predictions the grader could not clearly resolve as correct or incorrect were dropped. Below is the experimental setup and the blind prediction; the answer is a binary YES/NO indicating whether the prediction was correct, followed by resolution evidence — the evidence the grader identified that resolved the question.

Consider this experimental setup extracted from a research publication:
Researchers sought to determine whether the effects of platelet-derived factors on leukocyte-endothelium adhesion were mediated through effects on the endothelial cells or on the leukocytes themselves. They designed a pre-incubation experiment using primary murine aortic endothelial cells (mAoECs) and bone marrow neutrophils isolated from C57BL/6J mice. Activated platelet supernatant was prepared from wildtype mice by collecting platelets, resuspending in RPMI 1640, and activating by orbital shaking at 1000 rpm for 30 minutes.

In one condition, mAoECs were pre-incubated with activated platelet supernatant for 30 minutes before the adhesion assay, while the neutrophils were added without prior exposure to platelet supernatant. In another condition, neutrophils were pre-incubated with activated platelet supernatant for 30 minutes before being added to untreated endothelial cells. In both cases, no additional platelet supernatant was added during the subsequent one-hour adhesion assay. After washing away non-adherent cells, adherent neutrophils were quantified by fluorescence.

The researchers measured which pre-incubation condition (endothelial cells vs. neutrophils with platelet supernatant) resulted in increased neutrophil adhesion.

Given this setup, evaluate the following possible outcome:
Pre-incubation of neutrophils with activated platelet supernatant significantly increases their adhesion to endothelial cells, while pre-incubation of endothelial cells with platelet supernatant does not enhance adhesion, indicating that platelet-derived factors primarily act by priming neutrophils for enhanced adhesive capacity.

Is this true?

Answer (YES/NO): NO